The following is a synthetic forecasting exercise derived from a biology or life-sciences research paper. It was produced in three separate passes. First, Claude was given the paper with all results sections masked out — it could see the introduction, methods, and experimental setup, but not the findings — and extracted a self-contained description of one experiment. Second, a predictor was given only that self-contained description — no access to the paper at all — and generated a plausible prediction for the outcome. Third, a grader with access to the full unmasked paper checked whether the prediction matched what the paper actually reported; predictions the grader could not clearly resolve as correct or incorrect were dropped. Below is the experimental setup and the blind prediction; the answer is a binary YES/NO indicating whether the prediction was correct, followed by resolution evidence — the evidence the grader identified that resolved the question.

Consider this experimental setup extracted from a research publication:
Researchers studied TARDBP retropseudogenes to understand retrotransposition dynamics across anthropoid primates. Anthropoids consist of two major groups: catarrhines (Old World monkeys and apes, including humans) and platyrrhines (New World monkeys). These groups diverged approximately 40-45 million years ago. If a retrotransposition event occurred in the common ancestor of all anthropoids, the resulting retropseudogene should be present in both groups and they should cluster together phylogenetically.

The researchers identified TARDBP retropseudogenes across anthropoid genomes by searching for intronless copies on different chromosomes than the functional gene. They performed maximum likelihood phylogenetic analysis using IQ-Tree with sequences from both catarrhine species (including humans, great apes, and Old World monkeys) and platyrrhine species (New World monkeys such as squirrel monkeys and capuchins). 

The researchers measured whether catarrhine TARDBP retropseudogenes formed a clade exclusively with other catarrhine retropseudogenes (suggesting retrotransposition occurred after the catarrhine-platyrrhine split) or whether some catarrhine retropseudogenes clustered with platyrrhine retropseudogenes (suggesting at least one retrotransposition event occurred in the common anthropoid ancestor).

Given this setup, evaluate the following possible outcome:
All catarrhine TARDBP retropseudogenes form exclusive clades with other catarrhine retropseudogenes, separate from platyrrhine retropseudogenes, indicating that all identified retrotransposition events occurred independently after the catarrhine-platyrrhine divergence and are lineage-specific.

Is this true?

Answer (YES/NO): NO